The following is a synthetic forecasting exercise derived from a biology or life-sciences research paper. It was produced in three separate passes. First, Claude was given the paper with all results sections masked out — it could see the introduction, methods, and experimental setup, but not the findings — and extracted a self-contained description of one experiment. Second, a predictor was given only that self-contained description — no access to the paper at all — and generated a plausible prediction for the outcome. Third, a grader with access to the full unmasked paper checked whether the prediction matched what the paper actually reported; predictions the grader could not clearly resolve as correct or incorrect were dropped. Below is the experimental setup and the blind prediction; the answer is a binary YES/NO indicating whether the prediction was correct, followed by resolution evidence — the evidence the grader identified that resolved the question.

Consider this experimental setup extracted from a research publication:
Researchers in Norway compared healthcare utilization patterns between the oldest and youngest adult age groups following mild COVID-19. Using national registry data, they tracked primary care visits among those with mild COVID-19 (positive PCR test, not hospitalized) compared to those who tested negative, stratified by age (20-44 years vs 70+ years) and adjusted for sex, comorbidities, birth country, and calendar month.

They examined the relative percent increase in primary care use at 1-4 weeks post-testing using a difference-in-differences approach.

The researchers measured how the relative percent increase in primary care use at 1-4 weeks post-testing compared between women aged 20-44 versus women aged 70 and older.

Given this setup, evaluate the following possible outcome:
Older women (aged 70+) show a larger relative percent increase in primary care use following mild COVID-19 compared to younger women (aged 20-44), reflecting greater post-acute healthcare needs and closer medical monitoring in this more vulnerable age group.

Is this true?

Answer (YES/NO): NO